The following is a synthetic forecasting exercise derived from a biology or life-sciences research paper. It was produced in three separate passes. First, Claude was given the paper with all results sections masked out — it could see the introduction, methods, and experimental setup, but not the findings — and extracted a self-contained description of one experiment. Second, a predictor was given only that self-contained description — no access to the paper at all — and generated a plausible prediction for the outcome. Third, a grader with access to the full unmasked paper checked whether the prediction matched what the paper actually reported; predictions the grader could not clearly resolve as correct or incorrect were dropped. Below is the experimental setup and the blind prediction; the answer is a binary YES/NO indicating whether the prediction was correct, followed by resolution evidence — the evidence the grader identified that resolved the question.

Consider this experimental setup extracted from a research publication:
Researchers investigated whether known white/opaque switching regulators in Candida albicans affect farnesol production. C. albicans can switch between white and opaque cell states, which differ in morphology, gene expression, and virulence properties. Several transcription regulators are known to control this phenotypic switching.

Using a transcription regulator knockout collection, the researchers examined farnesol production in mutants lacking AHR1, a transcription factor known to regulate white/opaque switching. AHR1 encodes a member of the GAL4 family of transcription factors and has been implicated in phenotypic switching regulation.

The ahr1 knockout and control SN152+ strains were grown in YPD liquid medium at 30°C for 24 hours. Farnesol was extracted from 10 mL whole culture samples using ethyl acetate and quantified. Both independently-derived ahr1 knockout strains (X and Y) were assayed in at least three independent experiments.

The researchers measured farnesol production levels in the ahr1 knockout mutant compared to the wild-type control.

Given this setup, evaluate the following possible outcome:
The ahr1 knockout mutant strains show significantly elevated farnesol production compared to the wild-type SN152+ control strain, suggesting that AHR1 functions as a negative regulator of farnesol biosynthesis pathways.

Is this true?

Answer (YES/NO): YES